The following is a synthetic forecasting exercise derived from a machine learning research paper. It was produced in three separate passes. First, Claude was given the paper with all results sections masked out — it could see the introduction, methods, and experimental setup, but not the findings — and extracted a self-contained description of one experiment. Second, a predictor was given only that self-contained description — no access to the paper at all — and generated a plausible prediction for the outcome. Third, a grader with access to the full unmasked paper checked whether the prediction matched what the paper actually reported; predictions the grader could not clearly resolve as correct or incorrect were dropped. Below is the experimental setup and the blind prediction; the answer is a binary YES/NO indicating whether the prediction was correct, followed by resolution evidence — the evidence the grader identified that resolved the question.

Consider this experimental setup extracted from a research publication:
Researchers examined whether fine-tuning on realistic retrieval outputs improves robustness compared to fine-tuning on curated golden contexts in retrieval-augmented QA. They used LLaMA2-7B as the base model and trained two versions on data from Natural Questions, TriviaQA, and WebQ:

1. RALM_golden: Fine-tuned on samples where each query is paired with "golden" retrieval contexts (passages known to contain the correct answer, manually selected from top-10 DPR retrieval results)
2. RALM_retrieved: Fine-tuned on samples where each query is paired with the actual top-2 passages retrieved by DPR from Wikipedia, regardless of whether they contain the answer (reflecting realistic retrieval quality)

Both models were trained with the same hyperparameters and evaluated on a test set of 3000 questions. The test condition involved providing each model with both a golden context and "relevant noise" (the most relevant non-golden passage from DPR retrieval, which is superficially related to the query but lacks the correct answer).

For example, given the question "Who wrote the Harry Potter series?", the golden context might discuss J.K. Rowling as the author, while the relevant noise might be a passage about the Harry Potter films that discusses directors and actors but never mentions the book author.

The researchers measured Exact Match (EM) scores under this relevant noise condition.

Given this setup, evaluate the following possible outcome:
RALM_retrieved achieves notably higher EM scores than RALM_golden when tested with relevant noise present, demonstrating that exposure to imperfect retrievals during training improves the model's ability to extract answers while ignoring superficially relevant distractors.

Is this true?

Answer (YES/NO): YES